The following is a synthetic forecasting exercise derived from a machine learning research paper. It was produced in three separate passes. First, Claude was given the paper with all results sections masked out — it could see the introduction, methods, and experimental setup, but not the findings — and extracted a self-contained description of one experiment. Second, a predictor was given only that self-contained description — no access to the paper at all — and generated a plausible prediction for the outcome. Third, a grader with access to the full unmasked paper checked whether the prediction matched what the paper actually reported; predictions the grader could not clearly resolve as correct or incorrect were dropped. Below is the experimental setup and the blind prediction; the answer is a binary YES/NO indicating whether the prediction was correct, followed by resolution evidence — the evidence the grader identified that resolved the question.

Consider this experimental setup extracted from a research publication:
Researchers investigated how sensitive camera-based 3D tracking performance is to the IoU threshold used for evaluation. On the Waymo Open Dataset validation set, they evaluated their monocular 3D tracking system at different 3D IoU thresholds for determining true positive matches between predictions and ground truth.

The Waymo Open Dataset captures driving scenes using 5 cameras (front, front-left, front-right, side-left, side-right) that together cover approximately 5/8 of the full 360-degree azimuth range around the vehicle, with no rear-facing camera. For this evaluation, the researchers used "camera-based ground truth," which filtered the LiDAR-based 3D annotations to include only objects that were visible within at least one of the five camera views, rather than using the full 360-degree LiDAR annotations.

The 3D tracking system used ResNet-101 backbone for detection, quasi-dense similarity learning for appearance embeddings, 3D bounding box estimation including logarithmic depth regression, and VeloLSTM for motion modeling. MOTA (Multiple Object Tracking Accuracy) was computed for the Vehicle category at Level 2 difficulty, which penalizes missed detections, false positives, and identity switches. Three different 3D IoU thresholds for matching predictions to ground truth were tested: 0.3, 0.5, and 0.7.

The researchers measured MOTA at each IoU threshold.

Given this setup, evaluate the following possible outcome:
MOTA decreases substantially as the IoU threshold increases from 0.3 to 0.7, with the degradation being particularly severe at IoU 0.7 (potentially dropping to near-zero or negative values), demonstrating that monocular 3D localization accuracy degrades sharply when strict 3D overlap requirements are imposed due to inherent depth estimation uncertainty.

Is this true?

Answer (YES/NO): YES